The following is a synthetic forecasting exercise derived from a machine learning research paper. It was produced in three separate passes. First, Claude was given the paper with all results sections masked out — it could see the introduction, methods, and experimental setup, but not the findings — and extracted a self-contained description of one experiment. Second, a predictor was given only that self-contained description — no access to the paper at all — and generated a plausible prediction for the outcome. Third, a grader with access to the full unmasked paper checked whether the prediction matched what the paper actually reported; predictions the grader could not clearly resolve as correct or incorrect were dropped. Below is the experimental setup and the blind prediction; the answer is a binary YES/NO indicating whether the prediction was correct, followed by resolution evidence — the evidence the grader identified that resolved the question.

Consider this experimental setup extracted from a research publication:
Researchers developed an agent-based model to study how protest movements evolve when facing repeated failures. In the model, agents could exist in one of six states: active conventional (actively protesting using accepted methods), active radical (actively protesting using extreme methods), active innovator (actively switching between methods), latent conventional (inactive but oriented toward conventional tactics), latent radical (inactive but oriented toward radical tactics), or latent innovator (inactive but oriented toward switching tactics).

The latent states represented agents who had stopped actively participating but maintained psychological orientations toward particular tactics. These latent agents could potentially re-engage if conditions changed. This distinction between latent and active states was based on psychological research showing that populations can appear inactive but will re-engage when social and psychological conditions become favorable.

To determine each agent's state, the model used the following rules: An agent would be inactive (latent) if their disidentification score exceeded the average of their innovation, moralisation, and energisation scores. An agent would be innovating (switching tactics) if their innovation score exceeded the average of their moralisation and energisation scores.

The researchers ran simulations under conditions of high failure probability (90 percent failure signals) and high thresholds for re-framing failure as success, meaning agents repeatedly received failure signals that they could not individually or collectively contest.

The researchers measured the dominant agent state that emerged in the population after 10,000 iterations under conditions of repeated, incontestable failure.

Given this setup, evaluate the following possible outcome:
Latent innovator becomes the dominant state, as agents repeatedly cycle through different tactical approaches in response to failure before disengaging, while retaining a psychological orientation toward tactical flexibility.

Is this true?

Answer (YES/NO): NO